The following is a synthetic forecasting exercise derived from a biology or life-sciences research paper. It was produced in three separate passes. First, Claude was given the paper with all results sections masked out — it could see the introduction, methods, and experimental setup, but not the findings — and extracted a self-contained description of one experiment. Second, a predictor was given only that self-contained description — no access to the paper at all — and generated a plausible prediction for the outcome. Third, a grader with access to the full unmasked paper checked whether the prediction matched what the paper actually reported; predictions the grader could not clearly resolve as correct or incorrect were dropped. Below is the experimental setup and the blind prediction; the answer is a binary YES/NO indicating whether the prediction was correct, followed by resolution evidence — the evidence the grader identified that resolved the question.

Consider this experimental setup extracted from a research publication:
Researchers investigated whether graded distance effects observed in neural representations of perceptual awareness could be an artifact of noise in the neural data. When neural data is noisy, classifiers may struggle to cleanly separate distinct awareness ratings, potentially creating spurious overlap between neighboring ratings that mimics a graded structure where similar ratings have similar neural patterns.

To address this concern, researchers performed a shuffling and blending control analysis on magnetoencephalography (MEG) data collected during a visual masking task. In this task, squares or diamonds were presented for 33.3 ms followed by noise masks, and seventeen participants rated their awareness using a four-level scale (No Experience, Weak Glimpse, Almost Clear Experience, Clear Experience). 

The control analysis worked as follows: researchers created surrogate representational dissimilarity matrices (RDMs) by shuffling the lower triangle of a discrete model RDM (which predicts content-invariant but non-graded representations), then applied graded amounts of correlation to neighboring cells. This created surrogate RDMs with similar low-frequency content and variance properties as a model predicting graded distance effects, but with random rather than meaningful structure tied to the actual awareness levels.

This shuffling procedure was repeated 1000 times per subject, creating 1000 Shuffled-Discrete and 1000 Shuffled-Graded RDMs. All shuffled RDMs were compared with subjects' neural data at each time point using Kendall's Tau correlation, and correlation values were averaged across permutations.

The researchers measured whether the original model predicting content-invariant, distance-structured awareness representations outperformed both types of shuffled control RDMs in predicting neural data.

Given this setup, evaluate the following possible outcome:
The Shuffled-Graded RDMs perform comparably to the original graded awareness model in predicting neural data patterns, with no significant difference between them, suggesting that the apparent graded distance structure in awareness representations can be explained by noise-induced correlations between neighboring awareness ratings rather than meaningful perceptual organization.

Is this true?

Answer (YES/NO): NO